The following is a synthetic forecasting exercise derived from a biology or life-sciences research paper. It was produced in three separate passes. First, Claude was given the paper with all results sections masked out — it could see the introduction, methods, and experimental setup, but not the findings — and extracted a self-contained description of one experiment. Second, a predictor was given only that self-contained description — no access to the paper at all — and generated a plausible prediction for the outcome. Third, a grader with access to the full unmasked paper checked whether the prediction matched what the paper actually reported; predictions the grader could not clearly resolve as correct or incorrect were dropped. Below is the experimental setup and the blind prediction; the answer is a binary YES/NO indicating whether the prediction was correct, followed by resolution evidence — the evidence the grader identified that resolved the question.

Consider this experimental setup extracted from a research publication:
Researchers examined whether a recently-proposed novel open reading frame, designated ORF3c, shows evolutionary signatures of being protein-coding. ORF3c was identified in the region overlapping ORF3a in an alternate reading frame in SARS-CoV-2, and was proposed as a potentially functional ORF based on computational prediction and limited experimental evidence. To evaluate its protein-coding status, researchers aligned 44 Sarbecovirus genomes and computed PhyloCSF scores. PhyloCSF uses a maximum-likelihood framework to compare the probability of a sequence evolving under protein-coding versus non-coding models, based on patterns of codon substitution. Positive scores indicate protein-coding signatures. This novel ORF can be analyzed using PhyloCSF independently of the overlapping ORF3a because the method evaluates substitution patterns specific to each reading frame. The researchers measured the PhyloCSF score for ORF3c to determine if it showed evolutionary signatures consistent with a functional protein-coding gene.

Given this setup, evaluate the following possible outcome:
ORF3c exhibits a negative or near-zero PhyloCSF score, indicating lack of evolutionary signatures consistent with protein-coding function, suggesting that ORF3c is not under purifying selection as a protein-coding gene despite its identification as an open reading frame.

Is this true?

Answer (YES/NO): NO